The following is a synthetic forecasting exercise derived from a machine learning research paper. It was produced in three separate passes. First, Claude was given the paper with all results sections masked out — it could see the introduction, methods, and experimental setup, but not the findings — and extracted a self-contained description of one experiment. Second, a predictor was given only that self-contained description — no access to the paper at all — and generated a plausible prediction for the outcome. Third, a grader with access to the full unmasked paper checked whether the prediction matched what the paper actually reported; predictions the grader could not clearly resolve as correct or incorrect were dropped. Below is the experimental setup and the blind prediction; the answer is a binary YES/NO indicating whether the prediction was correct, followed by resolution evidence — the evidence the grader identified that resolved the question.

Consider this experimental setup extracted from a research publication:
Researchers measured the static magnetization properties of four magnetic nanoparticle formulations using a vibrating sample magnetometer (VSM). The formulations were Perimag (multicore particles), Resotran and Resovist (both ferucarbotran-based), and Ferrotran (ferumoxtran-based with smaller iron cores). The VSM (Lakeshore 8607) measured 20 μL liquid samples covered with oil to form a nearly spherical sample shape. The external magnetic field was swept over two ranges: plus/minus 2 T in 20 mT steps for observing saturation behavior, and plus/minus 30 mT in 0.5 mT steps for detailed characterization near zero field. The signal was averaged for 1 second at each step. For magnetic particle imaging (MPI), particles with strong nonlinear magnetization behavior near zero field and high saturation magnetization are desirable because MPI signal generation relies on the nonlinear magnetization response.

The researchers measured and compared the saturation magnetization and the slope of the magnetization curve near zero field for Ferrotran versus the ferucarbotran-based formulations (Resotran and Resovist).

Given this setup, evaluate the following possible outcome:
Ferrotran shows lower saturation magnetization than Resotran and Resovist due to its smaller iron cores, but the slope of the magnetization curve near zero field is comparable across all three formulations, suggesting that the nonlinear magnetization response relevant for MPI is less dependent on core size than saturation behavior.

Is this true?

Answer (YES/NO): NO